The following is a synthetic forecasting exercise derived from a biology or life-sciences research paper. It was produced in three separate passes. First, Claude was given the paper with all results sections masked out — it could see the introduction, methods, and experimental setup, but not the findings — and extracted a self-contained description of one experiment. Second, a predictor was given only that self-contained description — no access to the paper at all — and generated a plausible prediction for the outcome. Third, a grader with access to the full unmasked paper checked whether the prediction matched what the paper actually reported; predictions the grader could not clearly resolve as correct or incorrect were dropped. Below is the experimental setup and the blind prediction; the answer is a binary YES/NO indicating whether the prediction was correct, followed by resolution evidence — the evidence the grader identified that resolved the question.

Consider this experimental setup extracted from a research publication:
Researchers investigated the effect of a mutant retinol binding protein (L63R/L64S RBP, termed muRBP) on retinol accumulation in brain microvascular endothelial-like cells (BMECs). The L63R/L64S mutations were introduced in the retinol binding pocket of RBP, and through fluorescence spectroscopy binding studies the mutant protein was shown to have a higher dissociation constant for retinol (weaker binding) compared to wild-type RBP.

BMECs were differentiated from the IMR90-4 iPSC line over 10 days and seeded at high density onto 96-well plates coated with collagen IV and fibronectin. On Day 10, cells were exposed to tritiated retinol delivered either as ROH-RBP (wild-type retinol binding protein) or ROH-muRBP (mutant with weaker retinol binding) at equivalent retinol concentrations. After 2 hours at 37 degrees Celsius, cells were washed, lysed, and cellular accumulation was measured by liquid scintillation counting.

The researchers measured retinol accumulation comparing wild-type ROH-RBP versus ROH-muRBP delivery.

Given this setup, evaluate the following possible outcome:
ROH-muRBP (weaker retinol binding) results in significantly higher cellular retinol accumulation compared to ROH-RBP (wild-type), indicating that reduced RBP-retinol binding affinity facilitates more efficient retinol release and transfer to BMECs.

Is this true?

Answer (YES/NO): NO